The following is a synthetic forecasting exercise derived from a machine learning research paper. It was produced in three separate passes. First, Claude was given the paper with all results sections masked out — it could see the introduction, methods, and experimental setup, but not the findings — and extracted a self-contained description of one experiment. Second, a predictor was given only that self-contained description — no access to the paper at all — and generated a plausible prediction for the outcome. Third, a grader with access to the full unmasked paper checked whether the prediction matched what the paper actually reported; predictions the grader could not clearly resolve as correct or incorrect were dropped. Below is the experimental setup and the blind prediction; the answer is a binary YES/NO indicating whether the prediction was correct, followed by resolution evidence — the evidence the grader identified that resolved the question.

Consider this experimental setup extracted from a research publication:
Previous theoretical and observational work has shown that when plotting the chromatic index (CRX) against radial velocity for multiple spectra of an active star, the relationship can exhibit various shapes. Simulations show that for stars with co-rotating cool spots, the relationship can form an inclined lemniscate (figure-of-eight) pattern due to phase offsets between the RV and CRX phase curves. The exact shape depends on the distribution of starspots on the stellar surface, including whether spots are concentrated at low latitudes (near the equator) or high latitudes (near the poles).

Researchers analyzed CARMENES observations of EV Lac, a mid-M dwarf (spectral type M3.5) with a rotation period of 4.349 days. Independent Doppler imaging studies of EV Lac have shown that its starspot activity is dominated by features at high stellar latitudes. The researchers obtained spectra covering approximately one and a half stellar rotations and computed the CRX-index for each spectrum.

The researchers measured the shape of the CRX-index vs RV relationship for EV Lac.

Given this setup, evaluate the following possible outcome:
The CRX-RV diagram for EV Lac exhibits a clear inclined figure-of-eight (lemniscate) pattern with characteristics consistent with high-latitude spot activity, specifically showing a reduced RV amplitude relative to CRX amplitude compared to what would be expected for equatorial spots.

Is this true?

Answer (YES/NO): NO